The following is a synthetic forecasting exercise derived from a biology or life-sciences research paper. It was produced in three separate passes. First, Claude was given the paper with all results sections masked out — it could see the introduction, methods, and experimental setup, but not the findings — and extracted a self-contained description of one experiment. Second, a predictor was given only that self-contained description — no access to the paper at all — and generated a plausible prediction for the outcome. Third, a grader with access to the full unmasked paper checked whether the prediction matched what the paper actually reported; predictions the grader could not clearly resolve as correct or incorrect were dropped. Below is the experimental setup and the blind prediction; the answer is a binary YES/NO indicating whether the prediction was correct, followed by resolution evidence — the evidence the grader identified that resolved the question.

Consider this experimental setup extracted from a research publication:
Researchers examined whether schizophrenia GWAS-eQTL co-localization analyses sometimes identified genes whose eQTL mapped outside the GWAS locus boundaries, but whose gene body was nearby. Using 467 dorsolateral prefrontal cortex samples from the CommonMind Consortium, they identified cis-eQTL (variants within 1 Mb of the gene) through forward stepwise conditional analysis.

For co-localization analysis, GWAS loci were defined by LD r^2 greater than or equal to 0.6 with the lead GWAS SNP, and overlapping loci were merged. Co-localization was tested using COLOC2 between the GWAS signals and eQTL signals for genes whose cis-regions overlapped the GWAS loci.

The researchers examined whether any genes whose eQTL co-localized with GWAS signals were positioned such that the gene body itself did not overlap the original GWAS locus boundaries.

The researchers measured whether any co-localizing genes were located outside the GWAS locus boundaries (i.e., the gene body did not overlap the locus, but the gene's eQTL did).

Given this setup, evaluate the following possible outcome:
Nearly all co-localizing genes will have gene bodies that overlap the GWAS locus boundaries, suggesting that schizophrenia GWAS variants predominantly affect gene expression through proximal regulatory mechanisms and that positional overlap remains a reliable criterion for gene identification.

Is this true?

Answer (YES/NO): NO